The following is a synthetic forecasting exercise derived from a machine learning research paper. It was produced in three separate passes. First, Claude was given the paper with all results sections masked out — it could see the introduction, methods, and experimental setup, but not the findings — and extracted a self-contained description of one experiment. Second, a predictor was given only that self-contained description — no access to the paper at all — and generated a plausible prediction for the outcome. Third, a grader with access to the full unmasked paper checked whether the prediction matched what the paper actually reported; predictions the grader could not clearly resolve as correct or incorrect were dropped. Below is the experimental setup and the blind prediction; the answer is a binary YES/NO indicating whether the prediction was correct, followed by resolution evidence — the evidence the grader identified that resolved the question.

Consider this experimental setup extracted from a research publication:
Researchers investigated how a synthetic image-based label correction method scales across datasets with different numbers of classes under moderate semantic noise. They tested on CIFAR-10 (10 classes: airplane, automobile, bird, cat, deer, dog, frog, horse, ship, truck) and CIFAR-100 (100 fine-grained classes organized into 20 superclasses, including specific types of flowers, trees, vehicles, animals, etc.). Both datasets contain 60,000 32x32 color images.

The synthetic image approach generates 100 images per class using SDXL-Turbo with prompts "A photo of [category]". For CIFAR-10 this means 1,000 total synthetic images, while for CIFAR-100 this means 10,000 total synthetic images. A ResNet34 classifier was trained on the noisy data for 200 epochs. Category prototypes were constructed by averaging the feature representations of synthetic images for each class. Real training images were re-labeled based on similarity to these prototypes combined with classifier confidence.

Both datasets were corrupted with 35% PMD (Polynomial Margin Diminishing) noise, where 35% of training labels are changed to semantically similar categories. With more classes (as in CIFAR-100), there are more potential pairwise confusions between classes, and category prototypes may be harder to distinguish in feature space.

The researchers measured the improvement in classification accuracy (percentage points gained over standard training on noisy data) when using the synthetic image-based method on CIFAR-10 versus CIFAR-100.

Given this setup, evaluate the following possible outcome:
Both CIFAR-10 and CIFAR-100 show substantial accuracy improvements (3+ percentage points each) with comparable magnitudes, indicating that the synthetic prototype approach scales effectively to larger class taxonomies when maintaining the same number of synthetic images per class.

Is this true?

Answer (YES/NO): NO